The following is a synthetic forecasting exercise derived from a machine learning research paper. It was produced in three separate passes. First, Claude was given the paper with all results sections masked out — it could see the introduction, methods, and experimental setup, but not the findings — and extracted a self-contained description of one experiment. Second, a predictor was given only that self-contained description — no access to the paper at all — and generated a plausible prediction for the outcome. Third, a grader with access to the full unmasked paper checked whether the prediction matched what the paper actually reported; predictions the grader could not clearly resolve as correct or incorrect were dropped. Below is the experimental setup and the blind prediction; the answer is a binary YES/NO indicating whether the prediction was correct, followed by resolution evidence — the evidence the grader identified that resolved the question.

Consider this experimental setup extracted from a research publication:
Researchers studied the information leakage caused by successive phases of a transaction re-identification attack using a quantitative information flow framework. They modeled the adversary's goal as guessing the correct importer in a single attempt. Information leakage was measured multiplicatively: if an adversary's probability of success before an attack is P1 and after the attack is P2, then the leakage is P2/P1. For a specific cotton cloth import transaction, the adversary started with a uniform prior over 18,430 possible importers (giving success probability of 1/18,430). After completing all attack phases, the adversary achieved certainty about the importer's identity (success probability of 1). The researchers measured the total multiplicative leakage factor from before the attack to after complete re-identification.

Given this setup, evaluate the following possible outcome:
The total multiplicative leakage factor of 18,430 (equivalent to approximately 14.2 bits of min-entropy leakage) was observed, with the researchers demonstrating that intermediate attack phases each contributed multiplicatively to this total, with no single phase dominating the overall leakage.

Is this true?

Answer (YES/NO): NO